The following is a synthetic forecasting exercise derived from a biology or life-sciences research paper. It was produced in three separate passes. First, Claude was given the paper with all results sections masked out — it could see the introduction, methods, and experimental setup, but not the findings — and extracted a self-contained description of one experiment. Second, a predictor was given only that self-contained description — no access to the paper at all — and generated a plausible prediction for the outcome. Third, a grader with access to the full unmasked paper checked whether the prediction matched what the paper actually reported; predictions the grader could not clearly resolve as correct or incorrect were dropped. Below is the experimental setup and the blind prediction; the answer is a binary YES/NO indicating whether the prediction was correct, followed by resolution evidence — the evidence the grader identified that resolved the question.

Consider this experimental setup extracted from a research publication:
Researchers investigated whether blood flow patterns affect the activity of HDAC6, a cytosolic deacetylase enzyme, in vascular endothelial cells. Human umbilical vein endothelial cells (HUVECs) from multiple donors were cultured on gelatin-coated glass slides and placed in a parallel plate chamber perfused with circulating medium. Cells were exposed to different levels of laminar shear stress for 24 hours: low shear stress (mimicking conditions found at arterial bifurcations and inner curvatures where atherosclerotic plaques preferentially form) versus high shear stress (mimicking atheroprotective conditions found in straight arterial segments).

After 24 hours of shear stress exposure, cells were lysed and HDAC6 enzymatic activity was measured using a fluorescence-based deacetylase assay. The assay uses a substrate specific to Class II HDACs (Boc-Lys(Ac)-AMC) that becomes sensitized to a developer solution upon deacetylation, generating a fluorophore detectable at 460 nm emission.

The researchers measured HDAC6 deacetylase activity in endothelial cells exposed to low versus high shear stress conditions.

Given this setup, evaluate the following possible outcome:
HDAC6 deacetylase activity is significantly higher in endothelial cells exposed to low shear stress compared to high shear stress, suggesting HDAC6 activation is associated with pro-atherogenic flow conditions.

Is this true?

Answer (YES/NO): YES